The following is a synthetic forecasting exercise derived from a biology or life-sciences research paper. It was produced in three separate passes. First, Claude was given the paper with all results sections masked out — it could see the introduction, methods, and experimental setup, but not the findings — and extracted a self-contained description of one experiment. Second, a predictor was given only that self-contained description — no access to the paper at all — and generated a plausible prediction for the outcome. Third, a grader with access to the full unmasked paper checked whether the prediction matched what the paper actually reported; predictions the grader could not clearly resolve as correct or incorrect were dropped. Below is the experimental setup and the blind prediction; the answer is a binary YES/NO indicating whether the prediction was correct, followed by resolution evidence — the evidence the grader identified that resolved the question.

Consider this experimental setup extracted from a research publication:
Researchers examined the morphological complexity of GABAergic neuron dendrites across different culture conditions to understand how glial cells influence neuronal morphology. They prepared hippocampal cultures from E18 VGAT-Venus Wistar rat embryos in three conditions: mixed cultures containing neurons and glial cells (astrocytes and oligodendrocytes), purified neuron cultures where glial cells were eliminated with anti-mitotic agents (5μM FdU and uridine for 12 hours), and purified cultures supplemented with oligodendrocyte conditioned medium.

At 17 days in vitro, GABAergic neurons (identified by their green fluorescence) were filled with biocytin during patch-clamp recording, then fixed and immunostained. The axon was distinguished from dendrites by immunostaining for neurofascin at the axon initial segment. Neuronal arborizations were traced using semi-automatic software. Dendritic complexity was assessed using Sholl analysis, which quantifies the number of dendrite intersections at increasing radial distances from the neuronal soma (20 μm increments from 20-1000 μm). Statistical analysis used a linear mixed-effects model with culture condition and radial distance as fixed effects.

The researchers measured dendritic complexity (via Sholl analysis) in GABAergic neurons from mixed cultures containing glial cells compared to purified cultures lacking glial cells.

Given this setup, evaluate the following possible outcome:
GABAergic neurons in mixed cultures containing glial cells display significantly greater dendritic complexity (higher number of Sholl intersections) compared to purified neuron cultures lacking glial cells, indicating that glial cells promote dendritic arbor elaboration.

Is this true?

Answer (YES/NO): NO